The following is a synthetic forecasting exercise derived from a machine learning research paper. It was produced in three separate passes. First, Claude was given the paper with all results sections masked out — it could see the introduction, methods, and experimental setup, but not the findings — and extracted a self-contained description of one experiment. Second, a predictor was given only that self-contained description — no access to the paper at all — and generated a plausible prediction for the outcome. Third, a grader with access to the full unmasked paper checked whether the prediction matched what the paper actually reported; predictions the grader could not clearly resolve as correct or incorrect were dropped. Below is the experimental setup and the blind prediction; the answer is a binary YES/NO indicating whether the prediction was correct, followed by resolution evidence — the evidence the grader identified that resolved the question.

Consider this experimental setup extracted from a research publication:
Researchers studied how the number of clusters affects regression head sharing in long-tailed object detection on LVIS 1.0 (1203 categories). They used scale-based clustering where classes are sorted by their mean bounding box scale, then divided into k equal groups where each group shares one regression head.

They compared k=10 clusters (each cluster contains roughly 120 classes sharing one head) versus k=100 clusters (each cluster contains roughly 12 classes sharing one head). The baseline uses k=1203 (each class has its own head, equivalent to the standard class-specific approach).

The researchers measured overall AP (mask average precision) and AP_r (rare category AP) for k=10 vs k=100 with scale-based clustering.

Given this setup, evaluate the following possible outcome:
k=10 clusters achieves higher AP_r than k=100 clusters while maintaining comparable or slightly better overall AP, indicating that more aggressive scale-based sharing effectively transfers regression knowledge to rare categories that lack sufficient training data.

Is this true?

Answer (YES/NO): NO